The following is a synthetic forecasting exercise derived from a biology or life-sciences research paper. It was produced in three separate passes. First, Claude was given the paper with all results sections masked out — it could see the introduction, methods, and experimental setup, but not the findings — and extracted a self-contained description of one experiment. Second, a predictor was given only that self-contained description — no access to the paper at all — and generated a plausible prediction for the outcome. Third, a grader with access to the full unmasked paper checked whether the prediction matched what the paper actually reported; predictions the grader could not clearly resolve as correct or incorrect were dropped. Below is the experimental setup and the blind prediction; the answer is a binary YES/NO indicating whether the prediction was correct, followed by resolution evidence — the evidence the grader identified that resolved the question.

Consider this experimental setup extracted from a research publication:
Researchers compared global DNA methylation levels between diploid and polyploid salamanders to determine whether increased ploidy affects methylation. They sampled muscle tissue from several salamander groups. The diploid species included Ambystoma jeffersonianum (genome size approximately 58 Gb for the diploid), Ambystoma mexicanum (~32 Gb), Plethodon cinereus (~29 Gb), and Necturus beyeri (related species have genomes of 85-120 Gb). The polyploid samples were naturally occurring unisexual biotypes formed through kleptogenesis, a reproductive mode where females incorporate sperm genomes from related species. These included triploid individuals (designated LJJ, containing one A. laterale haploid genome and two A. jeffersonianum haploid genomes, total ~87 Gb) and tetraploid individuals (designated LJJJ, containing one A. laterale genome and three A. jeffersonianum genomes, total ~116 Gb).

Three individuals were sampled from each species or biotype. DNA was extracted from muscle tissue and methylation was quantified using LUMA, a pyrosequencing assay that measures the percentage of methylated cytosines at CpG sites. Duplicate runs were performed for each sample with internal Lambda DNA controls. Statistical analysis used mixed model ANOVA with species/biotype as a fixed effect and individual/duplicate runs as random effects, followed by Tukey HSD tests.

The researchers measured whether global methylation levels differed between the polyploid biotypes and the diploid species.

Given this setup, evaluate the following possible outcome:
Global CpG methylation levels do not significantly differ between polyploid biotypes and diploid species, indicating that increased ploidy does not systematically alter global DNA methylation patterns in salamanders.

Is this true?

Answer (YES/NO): YES